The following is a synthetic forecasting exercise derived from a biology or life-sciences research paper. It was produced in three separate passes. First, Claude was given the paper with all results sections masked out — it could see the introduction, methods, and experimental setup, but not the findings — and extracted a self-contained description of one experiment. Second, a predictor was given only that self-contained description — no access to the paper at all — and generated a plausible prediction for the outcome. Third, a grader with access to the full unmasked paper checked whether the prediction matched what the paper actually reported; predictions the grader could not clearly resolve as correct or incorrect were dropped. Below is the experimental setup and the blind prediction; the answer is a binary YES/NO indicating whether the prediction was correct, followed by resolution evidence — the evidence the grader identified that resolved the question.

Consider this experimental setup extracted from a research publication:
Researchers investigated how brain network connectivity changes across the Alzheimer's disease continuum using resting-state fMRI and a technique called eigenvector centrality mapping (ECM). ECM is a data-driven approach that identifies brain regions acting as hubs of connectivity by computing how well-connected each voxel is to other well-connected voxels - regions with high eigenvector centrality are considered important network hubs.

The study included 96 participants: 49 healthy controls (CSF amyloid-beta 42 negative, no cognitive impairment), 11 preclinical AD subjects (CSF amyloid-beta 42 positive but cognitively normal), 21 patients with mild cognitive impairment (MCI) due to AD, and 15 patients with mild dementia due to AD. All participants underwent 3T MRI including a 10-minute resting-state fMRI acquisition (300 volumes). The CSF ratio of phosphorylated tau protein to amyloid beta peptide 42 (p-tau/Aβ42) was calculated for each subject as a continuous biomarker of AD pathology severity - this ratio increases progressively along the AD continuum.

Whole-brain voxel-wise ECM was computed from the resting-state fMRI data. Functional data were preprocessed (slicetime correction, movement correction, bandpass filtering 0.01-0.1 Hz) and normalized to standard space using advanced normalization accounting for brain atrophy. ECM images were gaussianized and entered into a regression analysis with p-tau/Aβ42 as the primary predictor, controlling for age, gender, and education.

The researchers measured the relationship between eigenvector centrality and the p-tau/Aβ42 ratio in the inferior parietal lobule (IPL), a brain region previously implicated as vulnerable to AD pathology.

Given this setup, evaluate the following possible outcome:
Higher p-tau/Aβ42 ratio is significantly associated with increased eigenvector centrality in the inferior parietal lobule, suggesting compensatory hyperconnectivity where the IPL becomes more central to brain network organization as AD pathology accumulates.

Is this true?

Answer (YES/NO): NO